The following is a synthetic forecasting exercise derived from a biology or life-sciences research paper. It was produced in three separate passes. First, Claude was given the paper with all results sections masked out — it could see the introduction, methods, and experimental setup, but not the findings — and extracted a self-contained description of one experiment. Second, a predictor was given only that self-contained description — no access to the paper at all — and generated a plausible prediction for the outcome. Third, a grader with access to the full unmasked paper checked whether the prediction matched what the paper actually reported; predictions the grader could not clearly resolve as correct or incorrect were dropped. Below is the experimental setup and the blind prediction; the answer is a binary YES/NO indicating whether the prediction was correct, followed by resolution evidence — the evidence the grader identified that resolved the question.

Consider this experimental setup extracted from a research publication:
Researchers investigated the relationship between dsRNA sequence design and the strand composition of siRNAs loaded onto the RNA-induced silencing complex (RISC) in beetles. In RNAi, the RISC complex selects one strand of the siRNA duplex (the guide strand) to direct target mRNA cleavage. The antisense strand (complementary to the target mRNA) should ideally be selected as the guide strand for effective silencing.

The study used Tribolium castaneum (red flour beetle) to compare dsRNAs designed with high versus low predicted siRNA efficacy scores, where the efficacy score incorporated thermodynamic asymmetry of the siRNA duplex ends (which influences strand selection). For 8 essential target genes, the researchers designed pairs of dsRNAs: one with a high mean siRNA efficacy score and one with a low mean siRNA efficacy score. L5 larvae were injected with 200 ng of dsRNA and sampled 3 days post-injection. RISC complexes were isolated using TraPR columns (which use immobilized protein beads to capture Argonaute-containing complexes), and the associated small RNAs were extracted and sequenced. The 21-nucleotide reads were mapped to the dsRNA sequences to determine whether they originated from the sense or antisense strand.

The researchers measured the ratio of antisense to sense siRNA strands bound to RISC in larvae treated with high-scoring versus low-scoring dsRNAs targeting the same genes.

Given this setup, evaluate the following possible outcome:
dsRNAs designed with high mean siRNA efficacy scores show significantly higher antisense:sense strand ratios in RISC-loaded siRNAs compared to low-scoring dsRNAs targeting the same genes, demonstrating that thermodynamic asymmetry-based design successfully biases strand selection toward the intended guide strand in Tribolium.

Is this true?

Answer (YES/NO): YES